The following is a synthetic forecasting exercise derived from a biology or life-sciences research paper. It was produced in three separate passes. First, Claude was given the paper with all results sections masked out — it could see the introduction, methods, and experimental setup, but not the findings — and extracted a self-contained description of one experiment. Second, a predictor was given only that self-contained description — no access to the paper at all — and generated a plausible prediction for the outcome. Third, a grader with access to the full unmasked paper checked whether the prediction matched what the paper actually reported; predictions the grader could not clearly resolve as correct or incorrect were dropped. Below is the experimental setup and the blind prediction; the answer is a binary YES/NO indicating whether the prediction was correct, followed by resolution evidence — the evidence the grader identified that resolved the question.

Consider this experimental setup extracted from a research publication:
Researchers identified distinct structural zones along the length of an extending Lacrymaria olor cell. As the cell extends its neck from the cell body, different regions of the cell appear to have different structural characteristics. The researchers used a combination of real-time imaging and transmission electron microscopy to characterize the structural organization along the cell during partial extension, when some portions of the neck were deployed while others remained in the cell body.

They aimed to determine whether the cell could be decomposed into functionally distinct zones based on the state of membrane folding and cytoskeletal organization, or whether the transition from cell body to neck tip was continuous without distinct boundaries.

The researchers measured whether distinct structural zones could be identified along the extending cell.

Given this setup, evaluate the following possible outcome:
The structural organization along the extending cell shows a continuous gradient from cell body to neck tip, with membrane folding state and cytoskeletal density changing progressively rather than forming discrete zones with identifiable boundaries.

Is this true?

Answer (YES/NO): NO